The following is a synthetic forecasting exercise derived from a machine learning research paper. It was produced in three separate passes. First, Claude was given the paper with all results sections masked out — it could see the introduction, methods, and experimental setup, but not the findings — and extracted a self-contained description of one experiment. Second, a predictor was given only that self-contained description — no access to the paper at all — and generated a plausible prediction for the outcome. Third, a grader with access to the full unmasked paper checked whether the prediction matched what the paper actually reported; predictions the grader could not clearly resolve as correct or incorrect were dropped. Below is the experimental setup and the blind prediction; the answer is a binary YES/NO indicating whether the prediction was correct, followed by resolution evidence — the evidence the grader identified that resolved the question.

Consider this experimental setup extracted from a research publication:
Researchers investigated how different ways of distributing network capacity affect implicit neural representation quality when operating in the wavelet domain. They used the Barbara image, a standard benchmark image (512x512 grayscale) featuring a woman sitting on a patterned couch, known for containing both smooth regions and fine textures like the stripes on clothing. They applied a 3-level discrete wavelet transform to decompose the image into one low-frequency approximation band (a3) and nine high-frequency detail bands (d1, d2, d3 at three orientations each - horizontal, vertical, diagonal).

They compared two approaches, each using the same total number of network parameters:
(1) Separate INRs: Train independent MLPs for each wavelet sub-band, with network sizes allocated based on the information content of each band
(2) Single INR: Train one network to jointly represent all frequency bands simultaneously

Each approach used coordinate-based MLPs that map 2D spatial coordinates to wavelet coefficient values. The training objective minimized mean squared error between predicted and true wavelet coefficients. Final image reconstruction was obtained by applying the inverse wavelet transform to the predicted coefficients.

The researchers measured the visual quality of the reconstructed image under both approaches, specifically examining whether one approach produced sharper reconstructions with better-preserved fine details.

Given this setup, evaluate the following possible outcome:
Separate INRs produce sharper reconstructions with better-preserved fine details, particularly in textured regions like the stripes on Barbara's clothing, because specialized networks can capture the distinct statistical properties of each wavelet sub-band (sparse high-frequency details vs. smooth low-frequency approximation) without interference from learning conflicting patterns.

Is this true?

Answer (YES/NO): YES